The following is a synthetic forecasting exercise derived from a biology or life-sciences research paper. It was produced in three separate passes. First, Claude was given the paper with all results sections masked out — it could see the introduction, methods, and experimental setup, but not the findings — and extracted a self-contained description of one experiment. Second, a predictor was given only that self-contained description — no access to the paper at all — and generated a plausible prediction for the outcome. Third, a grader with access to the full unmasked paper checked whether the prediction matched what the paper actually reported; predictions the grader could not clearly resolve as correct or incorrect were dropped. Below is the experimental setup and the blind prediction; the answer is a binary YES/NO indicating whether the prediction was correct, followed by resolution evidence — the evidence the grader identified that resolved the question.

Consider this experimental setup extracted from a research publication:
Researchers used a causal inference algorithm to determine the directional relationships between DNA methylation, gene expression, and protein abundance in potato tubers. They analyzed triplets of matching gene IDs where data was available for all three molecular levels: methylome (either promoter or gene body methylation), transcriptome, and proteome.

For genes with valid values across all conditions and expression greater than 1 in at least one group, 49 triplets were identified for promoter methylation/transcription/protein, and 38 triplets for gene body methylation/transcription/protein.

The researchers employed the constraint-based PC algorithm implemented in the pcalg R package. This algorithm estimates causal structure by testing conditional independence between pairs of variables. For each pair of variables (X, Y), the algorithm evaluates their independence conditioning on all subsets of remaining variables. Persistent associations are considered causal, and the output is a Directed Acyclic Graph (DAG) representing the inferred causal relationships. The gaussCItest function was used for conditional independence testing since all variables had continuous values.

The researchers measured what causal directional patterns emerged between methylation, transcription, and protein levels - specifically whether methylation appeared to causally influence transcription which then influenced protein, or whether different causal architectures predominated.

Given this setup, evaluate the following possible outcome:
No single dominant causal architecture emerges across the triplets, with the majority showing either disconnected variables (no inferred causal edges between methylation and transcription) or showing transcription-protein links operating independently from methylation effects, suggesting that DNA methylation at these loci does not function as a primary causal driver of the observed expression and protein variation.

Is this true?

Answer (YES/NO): YES